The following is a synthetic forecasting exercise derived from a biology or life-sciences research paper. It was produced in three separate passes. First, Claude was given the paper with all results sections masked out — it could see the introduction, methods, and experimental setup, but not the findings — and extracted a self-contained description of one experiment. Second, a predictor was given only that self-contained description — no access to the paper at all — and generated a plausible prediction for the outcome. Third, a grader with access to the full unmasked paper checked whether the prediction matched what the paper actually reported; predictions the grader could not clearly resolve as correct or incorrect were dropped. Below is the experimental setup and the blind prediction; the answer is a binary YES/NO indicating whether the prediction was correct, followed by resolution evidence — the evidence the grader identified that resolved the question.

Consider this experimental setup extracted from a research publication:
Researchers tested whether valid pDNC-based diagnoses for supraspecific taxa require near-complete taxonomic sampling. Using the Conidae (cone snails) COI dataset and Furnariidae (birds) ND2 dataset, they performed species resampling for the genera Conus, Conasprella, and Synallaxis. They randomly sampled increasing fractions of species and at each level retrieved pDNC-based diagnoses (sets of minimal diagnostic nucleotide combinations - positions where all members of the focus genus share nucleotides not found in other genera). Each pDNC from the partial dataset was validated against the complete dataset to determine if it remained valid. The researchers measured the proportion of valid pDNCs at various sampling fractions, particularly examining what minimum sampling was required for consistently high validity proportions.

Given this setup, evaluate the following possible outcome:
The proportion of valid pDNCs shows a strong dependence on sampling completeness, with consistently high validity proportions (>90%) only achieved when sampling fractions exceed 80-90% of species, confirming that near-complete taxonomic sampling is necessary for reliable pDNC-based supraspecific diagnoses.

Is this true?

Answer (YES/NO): NO